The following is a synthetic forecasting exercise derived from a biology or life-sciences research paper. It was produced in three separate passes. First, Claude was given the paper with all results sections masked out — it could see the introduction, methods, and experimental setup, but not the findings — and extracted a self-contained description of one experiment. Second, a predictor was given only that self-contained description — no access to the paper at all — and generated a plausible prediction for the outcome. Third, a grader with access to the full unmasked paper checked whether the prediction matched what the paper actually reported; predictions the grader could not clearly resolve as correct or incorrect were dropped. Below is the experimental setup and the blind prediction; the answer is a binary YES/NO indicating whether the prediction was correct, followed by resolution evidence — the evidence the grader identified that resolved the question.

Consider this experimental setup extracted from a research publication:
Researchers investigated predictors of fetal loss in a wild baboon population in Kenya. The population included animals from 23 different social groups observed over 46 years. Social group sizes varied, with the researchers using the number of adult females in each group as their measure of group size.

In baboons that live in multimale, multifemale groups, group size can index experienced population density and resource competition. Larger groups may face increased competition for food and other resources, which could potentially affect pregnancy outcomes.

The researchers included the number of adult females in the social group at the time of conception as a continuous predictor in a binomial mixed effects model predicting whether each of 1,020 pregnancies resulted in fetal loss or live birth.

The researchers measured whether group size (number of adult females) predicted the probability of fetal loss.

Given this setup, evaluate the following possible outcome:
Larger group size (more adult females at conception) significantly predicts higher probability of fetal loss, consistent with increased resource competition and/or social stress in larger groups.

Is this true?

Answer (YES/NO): NO